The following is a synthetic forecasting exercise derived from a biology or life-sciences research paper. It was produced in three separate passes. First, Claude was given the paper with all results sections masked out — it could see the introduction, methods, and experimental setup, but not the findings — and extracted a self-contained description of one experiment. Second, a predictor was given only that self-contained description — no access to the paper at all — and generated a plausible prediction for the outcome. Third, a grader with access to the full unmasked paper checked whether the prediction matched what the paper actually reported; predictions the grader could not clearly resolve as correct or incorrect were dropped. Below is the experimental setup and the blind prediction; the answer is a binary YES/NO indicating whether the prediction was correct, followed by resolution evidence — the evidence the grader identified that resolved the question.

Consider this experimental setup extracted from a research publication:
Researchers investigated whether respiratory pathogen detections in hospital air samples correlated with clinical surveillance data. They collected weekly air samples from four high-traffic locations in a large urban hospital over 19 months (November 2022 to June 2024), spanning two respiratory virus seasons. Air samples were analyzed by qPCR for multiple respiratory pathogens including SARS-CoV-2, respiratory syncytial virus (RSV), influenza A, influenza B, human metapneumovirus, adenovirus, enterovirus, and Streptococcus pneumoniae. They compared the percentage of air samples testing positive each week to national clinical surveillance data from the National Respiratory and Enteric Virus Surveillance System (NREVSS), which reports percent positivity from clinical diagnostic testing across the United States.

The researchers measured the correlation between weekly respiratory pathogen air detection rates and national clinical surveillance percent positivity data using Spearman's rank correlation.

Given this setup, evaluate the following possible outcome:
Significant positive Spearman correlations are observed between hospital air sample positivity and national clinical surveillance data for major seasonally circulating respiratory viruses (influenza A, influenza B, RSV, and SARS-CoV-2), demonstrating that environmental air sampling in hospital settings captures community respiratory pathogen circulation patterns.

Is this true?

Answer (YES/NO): NO